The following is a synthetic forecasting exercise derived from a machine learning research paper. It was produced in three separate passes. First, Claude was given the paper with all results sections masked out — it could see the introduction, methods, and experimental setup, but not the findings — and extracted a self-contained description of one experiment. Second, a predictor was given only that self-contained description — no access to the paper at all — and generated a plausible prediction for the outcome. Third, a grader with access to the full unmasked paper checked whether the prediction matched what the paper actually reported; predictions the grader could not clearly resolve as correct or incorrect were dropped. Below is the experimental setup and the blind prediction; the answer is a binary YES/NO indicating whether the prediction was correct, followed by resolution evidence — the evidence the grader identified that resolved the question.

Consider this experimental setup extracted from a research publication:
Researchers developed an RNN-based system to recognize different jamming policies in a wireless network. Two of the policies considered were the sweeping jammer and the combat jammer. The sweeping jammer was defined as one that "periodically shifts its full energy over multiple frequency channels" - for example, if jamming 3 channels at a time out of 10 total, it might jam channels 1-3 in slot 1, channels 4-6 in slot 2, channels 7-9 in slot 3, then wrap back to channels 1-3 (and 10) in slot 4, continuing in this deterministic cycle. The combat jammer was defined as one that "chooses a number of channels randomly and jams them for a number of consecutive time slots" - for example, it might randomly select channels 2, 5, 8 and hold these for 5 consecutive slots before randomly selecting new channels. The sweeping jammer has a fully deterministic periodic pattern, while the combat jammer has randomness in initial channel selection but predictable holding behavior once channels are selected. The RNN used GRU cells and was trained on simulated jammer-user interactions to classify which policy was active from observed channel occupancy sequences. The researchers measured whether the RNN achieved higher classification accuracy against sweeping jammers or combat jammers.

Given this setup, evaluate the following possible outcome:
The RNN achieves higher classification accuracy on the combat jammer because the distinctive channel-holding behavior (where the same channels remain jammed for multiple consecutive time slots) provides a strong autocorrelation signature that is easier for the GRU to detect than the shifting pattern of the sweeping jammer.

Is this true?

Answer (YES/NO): NO